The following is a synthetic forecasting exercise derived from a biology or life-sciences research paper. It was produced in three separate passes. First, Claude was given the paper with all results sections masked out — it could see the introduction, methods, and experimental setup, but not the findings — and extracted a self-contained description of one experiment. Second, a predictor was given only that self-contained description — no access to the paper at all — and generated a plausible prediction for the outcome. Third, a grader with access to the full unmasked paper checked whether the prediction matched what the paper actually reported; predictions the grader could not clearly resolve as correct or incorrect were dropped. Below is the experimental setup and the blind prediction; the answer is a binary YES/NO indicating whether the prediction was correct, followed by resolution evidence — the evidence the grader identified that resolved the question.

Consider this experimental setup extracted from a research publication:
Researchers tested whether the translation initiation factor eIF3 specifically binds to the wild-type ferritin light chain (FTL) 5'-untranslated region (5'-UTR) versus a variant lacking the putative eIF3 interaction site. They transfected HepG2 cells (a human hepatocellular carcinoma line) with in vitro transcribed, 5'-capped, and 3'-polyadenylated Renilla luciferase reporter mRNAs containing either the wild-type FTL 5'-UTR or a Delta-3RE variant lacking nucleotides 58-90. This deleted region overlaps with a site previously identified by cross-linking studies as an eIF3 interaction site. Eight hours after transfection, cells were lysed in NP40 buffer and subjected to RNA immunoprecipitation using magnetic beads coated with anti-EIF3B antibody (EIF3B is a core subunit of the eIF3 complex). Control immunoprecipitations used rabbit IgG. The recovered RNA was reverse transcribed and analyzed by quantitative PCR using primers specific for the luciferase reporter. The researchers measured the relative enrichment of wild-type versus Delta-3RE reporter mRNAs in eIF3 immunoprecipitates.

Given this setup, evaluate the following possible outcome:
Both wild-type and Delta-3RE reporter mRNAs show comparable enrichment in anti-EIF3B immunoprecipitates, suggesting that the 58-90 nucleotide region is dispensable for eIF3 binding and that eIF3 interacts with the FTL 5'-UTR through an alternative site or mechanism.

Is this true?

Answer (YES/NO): NO